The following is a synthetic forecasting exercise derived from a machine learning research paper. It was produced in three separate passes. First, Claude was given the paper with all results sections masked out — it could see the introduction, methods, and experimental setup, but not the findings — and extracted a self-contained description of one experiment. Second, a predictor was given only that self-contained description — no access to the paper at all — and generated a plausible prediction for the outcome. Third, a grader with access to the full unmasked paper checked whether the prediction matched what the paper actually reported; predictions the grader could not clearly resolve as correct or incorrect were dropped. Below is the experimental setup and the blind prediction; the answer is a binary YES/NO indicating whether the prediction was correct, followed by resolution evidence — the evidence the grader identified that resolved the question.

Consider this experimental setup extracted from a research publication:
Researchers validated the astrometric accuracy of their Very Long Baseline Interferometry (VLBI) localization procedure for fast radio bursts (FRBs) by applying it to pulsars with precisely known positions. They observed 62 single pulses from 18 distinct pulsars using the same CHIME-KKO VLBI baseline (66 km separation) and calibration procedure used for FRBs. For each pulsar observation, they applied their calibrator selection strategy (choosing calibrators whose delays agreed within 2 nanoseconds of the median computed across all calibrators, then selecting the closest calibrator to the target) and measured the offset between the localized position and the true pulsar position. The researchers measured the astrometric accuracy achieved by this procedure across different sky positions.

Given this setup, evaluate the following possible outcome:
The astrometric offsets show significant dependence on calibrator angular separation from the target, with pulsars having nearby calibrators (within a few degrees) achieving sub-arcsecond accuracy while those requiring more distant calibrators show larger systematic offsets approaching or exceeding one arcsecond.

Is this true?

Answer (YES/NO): NO